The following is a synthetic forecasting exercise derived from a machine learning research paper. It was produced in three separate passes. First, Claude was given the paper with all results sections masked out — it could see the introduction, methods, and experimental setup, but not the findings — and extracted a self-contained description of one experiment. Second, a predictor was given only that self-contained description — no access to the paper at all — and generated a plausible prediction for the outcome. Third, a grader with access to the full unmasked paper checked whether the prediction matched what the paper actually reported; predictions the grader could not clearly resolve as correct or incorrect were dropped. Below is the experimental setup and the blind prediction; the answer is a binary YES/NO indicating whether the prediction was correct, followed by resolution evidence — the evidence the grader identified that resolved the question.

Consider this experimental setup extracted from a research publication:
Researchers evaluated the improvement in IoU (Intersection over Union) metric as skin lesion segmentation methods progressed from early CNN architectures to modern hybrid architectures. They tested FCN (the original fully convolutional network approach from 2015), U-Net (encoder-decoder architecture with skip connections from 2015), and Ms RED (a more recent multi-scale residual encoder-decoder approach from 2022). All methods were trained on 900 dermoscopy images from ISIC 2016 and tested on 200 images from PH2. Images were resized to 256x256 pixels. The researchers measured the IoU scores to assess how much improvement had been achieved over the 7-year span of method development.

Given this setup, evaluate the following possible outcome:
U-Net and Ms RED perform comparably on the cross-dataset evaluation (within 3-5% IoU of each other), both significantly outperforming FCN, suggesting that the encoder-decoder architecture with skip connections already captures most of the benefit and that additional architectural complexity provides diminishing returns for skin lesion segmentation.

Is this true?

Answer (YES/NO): NO